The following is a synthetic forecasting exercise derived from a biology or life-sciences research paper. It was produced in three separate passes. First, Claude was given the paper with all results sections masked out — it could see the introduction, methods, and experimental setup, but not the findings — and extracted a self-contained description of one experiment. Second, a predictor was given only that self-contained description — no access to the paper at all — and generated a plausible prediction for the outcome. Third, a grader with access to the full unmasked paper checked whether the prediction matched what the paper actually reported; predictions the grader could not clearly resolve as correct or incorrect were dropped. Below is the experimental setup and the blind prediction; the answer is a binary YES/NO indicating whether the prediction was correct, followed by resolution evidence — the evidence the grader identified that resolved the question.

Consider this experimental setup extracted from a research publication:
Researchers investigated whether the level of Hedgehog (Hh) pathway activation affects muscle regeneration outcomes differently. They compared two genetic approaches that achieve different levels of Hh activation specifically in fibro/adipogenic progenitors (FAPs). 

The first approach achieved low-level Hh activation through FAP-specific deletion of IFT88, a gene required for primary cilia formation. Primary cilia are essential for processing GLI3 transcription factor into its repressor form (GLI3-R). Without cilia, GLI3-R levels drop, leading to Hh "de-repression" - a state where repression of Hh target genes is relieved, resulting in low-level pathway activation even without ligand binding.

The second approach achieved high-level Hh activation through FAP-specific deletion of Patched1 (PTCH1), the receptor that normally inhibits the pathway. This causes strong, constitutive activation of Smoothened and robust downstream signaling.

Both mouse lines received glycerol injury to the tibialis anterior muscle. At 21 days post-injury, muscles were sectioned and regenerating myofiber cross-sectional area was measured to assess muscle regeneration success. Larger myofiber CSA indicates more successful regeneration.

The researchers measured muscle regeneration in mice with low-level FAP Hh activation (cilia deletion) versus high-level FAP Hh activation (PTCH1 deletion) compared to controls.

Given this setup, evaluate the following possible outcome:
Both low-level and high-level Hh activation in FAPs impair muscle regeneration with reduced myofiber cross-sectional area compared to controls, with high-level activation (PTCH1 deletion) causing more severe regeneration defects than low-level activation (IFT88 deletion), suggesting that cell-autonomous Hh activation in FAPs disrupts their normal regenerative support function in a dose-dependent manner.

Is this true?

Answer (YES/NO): NO